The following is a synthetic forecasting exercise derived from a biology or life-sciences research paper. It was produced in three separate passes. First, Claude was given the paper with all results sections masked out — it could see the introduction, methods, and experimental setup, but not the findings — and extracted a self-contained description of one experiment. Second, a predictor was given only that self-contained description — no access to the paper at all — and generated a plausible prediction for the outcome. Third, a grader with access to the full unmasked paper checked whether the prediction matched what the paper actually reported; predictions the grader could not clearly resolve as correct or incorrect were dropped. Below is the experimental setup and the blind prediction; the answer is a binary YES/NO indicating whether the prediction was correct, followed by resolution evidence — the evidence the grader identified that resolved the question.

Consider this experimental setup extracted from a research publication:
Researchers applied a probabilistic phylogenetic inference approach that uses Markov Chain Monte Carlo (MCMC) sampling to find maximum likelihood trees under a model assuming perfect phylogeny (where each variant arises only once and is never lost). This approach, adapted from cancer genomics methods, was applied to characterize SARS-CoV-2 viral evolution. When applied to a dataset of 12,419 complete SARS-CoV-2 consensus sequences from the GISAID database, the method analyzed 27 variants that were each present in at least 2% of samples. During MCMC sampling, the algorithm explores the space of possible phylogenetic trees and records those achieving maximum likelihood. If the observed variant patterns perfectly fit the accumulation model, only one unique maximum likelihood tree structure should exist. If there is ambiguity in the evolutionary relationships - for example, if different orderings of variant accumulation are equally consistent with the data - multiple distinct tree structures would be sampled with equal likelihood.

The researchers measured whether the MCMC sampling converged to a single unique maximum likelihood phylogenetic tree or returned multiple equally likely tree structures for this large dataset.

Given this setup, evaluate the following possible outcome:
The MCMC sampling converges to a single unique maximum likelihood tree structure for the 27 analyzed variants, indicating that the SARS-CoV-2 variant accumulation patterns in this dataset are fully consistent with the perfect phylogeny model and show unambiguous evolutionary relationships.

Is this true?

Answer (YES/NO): YES